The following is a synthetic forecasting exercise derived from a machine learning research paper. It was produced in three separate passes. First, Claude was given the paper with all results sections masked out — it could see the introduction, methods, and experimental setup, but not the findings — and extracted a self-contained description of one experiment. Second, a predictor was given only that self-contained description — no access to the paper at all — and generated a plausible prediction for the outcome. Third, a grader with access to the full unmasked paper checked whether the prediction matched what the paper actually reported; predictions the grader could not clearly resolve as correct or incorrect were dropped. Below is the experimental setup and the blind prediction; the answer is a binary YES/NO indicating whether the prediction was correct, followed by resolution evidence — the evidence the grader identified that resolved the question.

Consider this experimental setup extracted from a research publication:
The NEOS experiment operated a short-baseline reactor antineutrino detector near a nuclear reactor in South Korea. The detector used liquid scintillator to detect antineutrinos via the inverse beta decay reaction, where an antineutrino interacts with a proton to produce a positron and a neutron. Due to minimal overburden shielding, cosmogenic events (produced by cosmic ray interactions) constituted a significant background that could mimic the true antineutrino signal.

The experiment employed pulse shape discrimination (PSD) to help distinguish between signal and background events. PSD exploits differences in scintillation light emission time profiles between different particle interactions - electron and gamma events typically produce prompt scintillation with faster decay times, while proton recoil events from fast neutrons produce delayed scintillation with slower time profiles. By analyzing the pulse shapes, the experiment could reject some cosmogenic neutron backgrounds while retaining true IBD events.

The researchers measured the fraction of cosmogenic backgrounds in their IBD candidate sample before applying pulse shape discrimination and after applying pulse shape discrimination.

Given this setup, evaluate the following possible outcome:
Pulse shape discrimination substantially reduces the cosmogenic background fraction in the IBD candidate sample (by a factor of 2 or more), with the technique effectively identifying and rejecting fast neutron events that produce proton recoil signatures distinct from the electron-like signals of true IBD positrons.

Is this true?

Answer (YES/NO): YES